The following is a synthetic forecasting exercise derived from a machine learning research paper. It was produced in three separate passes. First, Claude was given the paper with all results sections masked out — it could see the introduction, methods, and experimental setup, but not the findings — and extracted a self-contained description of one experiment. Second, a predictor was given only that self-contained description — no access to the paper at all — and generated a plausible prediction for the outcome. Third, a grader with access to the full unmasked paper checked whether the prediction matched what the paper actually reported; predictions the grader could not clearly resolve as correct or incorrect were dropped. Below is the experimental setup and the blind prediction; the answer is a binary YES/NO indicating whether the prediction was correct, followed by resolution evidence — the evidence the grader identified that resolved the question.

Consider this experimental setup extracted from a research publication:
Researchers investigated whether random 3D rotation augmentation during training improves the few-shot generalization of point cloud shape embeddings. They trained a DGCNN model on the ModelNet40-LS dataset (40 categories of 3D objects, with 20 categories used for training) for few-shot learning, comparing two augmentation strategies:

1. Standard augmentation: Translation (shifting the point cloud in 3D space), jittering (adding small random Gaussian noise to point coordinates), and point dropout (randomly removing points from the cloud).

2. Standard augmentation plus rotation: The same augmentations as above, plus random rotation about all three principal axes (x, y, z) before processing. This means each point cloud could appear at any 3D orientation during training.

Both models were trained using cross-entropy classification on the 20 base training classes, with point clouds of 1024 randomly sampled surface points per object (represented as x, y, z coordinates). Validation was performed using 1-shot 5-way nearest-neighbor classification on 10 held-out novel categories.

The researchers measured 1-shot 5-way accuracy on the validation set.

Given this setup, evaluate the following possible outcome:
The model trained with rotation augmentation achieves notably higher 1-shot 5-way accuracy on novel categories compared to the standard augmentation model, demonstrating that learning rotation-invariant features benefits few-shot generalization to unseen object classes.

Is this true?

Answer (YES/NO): YES